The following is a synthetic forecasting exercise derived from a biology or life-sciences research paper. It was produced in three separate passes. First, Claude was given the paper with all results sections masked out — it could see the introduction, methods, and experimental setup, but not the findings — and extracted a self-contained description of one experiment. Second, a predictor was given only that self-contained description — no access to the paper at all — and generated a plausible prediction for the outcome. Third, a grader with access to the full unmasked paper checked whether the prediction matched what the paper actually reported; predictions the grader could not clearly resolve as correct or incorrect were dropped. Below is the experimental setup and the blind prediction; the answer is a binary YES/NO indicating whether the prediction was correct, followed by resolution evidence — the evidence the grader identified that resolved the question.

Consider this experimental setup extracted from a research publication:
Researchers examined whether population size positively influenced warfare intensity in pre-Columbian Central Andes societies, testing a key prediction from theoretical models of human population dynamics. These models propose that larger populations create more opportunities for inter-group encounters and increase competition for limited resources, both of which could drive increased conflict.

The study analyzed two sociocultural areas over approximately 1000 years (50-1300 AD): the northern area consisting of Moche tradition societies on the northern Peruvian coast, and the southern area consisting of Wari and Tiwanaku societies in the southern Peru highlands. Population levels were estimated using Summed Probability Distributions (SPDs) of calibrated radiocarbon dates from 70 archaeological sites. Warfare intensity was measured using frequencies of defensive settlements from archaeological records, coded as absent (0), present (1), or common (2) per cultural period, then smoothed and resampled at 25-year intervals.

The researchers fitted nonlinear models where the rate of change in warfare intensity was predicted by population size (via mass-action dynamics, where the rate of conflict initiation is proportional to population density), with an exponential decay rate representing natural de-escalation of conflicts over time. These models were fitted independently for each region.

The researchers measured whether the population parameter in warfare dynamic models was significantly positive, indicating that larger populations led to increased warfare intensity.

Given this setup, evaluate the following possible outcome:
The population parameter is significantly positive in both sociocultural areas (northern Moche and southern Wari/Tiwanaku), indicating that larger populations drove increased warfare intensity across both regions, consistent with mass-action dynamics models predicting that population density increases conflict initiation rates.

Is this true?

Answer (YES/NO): NO